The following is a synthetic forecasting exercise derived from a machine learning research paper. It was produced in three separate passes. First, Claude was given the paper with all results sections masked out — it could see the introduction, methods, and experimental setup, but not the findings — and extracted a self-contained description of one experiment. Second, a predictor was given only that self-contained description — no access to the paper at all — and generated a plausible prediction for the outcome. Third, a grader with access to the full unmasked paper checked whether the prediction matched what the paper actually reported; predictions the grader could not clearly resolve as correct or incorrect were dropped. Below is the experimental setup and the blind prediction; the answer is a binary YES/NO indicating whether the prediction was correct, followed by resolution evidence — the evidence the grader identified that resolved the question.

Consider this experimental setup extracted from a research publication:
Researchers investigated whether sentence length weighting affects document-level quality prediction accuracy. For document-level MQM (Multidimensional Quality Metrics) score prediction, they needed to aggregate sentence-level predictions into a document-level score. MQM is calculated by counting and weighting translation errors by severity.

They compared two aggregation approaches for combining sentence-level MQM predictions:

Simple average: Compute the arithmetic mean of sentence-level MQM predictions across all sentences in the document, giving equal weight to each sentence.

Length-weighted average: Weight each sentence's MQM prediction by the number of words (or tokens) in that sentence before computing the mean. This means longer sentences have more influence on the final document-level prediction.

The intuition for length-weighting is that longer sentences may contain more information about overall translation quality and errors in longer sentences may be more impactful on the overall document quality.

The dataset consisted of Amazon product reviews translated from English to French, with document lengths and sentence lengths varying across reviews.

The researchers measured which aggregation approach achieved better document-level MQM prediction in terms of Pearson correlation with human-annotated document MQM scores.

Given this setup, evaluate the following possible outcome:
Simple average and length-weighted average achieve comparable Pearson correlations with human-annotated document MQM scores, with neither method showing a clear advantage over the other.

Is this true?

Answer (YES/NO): NO